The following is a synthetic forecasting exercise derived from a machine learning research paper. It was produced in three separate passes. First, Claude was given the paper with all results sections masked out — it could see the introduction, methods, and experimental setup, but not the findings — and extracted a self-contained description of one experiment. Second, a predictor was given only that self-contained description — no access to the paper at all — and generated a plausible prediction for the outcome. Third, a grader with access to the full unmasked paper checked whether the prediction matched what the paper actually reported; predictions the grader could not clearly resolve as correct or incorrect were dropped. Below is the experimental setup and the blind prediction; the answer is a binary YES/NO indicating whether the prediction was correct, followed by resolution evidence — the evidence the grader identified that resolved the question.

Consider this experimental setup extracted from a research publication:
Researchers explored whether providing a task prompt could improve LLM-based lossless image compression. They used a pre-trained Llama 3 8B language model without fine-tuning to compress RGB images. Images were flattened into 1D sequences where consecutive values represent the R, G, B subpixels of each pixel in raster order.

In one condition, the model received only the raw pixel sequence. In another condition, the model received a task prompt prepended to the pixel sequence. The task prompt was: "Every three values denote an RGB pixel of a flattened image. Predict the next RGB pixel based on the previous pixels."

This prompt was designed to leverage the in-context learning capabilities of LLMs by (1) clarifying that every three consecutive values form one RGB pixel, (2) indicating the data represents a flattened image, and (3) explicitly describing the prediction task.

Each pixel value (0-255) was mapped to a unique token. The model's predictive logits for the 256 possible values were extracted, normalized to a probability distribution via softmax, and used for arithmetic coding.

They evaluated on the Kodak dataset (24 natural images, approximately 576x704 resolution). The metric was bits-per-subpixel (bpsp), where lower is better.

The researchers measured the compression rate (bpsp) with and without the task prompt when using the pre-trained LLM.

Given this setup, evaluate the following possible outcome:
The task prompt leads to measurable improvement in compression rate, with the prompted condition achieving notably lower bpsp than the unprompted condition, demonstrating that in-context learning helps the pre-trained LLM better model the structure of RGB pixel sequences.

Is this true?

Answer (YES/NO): NO